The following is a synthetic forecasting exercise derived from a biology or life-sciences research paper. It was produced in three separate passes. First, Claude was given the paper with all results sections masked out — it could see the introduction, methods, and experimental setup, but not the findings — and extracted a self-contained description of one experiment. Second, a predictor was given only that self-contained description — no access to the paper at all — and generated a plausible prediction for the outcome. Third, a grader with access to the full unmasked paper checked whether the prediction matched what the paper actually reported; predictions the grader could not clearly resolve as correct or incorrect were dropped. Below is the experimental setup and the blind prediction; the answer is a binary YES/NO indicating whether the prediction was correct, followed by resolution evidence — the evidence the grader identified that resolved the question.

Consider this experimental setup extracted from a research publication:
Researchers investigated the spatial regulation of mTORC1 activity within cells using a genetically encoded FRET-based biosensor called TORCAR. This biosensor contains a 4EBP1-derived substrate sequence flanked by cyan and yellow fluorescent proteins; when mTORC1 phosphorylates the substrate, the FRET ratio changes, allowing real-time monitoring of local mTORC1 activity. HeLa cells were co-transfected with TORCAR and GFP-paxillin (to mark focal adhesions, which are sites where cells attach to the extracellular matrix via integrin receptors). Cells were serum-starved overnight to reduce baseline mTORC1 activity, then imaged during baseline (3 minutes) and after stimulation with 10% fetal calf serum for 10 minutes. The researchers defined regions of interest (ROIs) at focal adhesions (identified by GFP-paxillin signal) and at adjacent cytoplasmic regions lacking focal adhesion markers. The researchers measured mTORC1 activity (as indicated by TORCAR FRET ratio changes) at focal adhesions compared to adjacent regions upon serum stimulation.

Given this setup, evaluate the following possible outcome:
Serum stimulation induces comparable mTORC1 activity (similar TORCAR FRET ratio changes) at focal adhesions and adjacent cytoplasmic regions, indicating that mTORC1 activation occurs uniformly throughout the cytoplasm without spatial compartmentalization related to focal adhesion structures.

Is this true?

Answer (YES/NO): NO